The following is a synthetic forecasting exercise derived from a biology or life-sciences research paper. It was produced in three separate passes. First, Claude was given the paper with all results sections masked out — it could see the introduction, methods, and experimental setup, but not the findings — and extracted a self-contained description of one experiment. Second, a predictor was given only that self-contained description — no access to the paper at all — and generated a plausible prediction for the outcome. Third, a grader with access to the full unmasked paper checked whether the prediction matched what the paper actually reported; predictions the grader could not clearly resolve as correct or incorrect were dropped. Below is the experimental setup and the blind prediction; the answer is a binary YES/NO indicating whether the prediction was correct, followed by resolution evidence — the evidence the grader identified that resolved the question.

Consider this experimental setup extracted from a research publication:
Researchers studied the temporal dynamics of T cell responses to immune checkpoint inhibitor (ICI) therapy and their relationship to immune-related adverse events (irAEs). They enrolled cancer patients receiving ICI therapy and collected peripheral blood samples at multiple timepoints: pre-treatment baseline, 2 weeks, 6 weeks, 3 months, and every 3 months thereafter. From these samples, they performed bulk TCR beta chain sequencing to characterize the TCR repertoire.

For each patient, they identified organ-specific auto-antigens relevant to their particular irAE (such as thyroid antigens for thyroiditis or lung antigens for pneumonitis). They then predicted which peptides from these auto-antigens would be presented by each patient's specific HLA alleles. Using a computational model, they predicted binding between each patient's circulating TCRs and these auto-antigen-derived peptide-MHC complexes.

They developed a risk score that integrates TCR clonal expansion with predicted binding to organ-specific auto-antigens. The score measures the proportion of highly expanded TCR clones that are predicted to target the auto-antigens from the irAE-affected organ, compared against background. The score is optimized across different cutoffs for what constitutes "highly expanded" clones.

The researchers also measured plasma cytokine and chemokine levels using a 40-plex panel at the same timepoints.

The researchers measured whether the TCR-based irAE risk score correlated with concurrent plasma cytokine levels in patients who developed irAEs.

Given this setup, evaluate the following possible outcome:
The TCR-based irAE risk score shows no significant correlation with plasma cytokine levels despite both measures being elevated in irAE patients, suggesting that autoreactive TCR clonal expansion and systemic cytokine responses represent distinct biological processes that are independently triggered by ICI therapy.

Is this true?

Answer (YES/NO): NO